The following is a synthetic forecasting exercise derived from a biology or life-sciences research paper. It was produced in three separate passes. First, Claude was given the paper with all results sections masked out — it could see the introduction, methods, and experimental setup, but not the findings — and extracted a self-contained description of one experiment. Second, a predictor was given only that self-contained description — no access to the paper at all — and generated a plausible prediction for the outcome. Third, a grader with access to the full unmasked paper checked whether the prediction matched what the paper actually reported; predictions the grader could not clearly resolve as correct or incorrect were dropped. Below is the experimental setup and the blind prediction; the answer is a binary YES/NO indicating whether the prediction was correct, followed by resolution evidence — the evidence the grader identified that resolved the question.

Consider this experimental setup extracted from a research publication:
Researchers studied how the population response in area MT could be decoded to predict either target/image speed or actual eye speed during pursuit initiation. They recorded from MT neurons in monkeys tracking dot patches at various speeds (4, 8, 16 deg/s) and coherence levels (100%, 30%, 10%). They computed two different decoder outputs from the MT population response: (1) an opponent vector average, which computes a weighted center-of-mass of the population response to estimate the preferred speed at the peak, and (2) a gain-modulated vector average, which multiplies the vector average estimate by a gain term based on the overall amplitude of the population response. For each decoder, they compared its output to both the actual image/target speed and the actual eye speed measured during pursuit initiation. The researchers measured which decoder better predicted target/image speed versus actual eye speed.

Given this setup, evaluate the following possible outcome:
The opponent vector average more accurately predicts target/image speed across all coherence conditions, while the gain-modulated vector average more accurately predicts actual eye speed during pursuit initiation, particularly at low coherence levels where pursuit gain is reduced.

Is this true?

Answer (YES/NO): YES